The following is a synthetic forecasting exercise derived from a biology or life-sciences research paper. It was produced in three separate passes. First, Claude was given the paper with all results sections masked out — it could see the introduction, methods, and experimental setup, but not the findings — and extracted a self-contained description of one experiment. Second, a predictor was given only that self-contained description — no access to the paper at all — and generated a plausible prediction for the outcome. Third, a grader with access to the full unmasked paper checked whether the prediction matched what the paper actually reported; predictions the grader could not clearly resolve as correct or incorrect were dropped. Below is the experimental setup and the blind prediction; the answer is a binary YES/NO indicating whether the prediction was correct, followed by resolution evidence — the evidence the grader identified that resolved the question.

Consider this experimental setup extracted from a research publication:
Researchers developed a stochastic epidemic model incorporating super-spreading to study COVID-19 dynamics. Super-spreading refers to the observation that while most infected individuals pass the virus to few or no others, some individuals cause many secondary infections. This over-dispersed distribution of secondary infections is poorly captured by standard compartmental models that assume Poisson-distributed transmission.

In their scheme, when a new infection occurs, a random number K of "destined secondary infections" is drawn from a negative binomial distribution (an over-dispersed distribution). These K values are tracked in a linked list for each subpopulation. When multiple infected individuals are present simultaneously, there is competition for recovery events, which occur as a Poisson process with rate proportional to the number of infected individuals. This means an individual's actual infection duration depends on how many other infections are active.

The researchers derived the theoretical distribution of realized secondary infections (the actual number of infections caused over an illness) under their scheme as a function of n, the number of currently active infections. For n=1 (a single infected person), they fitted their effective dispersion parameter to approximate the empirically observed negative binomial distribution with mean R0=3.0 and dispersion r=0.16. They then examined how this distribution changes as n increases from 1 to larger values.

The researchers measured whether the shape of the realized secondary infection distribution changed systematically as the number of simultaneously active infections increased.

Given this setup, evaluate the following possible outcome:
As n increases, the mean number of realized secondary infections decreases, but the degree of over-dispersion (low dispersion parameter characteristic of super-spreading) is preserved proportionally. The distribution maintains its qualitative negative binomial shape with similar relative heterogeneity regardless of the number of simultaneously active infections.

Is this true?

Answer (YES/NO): NO